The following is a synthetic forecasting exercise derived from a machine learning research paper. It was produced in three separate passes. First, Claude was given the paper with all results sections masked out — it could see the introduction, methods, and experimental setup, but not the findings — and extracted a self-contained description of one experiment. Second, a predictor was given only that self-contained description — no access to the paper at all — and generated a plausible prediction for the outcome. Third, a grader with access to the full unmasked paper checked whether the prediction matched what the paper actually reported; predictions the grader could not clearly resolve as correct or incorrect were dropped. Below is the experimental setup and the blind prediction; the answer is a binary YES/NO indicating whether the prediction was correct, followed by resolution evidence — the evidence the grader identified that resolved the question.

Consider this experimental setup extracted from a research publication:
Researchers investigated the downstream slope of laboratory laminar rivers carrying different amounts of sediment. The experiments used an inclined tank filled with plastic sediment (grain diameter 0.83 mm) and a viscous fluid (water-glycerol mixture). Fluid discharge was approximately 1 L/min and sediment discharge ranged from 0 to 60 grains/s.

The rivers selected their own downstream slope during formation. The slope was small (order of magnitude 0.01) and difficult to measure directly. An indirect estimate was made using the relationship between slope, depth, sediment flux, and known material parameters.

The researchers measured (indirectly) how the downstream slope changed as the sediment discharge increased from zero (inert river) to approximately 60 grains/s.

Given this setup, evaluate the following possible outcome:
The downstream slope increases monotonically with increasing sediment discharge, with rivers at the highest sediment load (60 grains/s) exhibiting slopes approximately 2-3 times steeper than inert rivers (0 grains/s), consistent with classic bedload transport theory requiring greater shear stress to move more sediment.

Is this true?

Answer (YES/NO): YES